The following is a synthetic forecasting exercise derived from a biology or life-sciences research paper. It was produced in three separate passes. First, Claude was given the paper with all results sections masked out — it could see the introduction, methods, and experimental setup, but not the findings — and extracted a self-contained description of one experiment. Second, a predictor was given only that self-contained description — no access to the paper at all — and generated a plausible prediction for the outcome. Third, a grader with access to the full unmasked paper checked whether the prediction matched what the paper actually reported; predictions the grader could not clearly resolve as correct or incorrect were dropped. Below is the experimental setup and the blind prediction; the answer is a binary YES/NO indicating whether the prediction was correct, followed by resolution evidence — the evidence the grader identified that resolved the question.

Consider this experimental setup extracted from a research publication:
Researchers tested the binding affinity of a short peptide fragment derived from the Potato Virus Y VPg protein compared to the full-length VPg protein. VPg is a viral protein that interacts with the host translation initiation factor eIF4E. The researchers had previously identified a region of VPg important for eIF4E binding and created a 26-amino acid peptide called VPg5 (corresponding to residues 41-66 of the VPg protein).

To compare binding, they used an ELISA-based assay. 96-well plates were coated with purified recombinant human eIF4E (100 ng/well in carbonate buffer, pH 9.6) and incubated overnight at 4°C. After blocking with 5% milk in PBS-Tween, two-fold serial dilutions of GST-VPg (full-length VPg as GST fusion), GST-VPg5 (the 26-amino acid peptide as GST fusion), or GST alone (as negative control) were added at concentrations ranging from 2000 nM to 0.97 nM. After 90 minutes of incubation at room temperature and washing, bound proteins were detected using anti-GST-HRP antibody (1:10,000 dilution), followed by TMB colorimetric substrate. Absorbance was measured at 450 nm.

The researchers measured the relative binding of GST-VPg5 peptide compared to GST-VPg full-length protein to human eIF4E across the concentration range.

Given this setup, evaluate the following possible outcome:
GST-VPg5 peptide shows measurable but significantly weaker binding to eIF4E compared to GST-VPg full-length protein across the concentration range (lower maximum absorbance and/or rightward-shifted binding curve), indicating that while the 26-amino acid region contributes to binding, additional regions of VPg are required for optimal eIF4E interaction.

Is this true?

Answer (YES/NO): NO